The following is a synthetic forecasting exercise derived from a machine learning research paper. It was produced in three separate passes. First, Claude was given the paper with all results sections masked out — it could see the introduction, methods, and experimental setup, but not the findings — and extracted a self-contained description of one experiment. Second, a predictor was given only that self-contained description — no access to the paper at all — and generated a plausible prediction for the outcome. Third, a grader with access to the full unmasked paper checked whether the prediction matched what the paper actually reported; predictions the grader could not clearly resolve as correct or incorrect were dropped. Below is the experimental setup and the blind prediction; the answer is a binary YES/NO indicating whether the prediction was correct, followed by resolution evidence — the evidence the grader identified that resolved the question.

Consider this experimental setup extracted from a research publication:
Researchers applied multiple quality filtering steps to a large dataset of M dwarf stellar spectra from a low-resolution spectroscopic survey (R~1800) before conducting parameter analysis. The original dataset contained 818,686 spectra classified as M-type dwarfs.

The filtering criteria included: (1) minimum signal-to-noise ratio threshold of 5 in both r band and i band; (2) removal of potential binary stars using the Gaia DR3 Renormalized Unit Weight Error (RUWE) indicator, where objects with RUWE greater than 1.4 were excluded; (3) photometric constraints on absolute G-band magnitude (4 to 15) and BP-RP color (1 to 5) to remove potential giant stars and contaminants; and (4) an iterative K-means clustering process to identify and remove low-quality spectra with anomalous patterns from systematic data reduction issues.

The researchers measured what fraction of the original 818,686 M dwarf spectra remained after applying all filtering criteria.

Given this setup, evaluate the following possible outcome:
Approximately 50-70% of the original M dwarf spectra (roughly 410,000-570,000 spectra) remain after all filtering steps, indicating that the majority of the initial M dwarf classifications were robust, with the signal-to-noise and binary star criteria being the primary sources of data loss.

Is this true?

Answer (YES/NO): YES